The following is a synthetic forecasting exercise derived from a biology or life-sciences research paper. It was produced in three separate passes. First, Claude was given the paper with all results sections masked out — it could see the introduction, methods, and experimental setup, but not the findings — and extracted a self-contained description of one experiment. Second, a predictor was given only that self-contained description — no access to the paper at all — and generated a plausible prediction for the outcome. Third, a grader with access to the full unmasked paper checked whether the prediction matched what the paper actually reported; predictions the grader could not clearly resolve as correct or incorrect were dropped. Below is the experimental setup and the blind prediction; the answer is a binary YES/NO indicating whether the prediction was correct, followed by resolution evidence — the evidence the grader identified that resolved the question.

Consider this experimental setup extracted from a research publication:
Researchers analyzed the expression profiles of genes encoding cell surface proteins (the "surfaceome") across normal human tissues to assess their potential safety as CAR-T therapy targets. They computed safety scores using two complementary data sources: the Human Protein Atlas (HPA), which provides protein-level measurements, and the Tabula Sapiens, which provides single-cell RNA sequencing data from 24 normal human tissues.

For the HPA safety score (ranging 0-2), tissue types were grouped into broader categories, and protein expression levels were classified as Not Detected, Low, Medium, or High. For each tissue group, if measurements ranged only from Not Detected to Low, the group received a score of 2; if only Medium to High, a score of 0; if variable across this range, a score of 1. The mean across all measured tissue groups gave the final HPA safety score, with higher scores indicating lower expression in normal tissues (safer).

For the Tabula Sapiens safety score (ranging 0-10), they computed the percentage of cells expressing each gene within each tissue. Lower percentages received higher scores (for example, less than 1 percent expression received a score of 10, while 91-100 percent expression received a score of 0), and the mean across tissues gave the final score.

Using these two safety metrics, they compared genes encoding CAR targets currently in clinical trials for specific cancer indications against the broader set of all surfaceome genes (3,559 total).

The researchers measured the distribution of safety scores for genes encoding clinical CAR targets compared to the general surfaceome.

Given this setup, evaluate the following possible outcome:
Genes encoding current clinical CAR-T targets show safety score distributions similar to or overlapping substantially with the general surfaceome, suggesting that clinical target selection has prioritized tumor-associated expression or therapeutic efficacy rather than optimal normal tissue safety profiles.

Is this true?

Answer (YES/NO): NO